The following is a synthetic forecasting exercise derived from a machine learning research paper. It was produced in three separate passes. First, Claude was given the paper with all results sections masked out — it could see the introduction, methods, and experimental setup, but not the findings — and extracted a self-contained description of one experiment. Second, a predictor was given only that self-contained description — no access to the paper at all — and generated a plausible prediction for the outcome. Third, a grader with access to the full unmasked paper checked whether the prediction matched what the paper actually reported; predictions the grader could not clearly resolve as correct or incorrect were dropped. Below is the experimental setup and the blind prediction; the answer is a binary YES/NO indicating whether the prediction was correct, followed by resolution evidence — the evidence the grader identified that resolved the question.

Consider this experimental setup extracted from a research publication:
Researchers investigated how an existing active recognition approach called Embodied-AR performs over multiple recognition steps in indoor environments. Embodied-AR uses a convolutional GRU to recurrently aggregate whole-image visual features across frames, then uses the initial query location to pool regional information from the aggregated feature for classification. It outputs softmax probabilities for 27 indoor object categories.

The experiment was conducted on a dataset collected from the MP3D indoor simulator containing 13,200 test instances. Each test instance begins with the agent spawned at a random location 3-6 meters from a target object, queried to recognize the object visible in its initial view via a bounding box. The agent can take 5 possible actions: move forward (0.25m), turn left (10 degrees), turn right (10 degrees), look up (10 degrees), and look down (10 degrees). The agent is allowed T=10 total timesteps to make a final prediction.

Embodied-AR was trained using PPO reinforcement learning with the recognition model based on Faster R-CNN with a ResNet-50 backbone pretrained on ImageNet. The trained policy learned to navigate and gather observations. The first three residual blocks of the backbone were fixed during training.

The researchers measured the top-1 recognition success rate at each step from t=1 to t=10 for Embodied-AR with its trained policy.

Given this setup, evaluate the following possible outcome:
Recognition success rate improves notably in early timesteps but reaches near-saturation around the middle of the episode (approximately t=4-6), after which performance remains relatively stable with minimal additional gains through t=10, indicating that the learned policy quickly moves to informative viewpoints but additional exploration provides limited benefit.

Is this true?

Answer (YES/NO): NO